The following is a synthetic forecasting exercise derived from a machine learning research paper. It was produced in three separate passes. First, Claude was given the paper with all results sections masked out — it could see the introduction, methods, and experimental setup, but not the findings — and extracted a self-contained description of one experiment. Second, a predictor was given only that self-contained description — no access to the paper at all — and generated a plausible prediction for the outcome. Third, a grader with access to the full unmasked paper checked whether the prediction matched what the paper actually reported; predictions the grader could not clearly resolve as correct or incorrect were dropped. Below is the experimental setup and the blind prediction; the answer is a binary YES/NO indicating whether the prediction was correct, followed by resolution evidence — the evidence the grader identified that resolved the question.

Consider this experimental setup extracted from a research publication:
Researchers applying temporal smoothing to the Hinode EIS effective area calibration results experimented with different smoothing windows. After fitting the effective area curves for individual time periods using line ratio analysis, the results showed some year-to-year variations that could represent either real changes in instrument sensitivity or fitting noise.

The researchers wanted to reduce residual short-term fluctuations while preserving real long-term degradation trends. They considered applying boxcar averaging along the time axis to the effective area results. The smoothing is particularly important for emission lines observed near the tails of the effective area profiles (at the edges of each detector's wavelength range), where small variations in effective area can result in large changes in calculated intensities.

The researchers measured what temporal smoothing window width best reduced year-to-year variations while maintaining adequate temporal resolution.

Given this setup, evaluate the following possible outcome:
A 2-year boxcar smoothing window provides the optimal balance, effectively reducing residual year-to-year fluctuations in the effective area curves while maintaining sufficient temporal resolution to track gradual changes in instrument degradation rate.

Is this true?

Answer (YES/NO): NO